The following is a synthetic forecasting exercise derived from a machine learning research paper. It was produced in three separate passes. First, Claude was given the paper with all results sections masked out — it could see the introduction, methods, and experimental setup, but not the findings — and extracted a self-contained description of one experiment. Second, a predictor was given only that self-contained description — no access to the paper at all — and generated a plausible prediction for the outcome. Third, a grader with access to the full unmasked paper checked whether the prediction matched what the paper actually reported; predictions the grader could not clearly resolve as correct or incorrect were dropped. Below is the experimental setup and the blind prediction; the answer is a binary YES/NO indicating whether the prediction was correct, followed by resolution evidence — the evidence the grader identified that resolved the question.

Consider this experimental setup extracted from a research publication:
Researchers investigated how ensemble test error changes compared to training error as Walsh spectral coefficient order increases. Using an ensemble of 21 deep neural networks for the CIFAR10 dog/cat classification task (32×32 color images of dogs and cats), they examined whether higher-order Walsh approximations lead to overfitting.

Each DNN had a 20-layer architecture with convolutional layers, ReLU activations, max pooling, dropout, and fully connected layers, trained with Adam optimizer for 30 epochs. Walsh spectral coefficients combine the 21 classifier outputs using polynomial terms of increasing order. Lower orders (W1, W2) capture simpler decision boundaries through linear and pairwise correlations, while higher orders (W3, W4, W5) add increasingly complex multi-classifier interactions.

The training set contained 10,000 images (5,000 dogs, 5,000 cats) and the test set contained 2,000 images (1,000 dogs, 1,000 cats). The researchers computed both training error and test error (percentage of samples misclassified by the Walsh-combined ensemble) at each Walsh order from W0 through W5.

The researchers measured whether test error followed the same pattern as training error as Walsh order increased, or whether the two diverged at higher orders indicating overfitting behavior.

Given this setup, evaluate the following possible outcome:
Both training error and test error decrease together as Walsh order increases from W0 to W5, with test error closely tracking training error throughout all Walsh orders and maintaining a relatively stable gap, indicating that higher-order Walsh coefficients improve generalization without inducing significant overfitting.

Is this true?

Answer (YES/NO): NO